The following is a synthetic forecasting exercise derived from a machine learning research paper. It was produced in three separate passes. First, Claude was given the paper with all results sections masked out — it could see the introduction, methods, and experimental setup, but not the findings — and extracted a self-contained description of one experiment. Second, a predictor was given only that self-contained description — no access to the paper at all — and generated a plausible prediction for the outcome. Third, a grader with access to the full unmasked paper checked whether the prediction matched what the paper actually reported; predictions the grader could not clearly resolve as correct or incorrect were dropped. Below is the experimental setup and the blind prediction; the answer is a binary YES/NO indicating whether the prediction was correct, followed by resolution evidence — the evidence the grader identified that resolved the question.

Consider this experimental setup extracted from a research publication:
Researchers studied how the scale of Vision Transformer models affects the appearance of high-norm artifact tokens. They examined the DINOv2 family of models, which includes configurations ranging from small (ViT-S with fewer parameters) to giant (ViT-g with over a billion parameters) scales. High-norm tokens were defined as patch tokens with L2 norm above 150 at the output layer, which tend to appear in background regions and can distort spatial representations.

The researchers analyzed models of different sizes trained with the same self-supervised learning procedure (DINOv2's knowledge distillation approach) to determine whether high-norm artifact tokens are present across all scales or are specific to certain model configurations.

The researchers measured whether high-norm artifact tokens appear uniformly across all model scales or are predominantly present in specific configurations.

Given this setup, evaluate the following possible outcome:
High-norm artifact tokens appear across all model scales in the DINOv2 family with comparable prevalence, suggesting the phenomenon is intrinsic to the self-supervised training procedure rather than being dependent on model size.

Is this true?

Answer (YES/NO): NO